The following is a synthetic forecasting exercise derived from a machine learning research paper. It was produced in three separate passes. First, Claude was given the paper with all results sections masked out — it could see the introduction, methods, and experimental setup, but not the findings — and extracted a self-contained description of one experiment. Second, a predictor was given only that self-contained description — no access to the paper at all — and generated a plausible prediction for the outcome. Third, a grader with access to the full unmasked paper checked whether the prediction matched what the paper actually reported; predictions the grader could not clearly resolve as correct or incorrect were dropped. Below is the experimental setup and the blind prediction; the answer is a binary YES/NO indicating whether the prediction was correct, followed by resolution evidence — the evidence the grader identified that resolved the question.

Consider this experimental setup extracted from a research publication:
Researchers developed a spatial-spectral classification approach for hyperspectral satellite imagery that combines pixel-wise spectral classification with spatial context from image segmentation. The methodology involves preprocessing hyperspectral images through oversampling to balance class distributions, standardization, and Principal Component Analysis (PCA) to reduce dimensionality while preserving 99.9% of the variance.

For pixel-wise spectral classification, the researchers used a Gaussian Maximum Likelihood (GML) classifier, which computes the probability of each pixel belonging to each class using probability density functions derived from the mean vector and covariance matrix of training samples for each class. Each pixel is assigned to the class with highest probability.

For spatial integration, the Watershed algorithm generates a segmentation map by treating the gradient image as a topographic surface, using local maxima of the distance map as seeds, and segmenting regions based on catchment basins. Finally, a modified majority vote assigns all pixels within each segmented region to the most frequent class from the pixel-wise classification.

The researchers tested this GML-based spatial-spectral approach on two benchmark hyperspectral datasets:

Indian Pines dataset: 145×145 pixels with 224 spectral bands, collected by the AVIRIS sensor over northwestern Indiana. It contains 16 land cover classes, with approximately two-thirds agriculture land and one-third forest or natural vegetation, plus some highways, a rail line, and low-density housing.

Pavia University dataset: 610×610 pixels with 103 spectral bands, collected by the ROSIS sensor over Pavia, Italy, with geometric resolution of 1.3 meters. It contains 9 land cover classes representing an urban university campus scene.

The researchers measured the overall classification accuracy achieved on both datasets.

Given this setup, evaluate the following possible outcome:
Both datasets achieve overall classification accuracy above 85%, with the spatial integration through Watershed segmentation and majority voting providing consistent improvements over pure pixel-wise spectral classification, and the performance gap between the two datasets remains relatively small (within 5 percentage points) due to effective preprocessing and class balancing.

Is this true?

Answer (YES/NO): YES